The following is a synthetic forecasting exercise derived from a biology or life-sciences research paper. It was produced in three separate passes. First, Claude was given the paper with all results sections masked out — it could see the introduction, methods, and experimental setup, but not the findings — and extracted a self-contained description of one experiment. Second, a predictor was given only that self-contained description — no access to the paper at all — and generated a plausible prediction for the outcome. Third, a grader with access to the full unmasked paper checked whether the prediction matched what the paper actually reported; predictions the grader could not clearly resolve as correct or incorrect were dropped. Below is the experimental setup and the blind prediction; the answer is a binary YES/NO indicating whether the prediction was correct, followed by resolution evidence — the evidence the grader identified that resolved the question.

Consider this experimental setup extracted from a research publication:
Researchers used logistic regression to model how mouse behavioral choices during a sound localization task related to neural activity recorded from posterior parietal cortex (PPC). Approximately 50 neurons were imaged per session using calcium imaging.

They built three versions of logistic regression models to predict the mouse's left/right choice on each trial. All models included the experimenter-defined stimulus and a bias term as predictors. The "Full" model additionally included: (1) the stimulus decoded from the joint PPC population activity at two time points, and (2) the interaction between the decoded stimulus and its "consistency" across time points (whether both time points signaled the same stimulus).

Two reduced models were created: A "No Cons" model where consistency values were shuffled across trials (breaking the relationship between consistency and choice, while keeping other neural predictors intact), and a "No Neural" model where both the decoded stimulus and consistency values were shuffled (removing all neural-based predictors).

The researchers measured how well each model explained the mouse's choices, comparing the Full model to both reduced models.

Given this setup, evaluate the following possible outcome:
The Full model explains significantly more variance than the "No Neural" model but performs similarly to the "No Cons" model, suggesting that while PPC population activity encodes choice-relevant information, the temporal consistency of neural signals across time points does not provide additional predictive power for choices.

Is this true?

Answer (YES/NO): NO